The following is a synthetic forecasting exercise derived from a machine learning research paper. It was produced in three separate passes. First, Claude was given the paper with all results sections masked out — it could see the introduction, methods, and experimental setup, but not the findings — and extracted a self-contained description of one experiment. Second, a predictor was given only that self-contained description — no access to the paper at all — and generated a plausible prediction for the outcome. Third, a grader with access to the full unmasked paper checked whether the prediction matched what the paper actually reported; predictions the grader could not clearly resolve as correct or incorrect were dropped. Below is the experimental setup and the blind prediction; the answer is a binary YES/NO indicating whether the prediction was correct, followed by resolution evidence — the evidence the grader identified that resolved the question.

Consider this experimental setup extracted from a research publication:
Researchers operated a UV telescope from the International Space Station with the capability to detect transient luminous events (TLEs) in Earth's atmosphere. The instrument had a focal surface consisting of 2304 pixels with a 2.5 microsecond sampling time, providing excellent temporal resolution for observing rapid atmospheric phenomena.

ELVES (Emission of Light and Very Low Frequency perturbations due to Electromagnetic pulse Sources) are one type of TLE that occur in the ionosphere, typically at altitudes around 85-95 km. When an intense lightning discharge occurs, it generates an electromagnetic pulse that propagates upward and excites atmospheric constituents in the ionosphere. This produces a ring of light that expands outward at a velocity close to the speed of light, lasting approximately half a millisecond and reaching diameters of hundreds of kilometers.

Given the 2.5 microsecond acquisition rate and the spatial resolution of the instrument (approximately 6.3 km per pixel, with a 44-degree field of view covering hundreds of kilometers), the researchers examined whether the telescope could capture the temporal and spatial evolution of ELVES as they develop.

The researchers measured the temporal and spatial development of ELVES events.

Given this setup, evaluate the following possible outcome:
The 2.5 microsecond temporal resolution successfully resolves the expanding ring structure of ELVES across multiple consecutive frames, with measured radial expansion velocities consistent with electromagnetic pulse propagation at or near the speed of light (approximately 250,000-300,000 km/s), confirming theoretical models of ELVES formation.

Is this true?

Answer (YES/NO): YES